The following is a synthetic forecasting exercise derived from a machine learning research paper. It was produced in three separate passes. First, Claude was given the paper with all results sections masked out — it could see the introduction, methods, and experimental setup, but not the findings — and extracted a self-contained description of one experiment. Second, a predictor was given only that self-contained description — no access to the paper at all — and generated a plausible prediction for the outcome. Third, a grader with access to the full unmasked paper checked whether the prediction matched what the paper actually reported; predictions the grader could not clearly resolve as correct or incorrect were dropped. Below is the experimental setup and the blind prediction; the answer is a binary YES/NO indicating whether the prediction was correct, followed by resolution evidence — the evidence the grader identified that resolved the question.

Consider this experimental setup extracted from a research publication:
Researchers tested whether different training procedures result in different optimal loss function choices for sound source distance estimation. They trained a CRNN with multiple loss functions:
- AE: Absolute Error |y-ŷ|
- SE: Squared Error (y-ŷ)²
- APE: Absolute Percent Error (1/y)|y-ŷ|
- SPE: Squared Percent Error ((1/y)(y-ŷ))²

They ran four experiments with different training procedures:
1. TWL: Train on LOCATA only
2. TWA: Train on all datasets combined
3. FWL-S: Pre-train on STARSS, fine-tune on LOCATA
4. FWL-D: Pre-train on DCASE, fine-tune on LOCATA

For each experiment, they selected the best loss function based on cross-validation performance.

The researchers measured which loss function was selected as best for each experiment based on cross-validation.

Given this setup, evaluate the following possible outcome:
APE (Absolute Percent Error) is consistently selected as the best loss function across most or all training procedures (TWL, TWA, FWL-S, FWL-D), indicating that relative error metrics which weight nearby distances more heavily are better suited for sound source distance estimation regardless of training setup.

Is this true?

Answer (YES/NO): NO